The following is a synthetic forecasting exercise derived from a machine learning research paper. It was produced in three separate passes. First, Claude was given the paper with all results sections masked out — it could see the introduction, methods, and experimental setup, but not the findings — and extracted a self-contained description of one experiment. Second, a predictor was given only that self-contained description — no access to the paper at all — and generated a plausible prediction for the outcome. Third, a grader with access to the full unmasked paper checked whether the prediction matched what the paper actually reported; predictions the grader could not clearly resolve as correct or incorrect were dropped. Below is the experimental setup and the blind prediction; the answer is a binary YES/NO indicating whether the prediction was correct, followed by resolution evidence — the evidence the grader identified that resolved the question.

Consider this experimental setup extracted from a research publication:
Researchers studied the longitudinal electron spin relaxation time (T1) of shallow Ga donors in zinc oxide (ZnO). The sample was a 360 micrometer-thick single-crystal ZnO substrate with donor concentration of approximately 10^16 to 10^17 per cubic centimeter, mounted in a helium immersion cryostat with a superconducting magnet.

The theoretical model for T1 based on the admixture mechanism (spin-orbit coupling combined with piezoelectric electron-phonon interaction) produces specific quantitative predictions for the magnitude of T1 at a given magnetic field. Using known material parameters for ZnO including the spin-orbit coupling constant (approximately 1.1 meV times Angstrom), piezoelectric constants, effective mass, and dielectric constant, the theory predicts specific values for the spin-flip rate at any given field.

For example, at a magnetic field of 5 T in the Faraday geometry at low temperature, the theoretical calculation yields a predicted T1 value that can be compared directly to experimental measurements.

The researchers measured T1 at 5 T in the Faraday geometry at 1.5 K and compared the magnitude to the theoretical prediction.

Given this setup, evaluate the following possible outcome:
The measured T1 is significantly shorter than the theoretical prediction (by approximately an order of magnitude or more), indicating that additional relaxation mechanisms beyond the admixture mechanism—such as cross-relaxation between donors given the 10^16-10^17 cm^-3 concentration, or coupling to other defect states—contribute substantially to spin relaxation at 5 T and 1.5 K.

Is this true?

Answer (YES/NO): NO